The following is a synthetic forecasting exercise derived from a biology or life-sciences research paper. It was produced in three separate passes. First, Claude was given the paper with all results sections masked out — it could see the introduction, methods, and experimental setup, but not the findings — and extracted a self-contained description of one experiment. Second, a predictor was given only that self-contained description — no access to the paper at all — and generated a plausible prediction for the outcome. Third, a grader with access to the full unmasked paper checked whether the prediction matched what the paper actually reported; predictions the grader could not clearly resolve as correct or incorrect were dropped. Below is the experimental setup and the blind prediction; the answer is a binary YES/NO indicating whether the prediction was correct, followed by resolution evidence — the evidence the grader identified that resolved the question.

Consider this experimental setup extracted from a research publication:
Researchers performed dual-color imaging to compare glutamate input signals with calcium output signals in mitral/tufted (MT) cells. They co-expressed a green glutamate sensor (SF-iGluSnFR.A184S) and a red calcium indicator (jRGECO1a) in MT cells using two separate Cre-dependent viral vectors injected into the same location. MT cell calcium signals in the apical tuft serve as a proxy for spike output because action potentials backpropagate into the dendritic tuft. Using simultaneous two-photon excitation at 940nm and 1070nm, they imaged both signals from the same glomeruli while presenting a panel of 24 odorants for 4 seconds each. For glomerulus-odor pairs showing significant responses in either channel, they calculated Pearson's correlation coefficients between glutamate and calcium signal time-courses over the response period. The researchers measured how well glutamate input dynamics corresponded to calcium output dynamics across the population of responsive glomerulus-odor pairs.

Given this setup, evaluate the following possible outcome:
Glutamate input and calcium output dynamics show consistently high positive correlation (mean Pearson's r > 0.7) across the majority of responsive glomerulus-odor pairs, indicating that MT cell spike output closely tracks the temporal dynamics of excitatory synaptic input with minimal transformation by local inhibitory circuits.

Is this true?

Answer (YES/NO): YES